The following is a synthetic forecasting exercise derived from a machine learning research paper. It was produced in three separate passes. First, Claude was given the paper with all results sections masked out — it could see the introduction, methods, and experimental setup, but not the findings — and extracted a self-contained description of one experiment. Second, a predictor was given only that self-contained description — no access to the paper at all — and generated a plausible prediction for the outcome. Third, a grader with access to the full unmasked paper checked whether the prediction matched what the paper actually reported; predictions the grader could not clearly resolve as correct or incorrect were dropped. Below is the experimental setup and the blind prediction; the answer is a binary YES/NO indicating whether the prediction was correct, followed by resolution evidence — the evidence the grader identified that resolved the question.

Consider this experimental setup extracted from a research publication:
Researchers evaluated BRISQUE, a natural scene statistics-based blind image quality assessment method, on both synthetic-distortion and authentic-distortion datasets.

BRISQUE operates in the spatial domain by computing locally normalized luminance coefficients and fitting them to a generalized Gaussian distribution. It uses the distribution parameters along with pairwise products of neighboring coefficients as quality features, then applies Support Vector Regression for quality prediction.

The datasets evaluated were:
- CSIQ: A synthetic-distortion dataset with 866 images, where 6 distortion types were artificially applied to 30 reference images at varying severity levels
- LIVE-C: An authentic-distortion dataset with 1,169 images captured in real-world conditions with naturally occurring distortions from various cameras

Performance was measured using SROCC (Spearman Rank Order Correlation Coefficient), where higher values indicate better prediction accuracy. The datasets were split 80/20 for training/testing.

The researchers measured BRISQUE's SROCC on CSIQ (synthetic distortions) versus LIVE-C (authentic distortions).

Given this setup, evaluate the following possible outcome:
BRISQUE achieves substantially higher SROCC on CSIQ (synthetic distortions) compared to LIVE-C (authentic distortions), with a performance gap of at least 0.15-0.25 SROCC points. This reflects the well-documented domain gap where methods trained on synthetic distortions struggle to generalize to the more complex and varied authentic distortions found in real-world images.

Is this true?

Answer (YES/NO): NO